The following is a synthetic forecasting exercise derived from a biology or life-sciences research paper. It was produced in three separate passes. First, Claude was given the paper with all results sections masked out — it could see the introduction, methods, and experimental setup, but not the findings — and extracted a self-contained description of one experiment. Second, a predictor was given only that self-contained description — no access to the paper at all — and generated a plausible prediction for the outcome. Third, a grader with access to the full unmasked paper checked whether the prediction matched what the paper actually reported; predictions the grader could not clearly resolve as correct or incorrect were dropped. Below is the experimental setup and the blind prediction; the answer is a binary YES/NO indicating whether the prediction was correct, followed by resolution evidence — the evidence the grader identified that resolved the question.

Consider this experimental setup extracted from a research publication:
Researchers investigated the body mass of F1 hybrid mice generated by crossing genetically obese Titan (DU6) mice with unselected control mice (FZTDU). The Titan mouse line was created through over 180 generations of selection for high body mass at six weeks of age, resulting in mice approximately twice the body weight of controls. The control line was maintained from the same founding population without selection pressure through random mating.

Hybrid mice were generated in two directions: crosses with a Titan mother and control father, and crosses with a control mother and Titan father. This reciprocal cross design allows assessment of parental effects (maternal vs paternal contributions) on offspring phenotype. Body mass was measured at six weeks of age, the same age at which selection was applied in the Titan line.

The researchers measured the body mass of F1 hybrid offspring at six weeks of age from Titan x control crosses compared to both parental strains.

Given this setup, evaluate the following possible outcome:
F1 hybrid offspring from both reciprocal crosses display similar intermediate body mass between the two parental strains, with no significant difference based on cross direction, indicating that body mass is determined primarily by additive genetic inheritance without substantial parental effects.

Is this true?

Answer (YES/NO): YES